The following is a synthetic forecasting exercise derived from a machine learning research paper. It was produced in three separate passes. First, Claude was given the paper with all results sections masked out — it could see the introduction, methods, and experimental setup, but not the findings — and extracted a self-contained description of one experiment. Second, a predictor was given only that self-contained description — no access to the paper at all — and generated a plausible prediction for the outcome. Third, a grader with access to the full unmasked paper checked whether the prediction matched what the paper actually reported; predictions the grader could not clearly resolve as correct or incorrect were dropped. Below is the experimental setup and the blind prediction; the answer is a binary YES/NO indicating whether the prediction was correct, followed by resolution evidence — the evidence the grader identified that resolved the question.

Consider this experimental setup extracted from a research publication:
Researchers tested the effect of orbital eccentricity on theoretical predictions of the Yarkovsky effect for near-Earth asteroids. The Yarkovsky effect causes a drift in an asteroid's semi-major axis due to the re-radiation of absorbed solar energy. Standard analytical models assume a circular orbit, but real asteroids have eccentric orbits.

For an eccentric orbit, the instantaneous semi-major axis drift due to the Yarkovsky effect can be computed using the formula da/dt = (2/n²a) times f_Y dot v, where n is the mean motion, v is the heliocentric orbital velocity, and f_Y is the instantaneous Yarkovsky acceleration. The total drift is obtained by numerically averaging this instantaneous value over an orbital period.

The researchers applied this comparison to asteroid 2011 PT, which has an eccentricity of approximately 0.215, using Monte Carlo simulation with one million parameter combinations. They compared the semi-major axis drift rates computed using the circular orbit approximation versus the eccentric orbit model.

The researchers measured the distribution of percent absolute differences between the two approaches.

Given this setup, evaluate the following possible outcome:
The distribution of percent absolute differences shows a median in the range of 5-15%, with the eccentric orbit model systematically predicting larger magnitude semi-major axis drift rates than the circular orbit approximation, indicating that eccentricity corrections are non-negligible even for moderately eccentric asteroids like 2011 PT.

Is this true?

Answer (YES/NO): NO